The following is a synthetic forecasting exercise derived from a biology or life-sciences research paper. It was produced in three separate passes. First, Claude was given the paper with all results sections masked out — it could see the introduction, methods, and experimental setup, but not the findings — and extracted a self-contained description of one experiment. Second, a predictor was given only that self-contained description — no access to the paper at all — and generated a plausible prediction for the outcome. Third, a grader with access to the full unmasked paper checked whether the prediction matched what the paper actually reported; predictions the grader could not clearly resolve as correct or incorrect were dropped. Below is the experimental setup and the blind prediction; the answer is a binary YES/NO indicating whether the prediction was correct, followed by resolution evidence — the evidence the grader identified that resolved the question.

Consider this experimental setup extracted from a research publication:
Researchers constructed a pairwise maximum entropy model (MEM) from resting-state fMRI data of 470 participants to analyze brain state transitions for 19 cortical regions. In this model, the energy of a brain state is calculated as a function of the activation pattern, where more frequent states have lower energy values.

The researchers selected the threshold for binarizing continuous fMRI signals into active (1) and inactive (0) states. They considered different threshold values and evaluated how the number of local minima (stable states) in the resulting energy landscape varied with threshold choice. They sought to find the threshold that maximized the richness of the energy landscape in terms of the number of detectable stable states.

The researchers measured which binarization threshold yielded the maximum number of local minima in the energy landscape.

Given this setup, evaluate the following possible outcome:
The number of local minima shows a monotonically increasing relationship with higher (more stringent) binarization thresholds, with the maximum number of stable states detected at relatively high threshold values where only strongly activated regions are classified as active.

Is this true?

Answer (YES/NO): NO